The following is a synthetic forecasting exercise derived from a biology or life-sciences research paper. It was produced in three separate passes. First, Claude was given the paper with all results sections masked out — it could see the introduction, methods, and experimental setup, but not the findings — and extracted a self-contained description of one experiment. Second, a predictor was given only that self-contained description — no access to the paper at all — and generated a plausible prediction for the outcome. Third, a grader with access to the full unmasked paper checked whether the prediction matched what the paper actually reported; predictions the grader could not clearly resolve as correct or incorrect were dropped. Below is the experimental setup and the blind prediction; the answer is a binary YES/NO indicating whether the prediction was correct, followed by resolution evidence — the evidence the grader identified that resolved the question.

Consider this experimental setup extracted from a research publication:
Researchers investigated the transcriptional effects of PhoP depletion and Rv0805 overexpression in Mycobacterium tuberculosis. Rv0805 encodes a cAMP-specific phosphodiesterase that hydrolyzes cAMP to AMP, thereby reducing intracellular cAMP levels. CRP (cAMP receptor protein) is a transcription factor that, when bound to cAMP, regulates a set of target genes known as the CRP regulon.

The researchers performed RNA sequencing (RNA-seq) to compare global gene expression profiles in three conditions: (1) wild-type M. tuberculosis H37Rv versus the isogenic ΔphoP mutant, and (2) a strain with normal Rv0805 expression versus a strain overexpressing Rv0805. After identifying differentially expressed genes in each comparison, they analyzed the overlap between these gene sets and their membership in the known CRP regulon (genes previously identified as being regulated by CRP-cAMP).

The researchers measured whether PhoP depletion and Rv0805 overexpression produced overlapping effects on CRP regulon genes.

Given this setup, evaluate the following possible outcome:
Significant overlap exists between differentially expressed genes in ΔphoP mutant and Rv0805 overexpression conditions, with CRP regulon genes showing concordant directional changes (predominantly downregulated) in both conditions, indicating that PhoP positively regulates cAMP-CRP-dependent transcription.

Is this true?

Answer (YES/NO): NO